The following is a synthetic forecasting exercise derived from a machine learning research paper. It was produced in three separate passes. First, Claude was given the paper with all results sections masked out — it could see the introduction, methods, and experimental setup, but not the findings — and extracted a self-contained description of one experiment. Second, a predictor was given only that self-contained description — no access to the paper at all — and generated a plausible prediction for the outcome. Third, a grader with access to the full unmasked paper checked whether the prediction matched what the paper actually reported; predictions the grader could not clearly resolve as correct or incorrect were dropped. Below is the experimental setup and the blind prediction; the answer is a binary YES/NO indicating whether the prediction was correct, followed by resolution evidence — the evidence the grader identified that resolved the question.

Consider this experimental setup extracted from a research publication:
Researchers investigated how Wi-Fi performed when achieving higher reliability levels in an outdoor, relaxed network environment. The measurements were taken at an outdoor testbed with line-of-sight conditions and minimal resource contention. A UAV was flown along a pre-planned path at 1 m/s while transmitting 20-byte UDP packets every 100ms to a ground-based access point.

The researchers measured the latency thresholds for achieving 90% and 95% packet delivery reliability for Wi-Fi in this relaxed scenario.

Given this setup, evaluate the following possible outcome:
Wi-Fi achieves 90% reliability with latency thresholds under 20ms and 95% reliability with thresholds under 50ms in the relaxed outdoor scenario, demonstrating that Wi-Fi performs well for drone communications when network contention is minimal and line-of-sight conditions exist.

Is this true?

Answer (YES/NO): YES